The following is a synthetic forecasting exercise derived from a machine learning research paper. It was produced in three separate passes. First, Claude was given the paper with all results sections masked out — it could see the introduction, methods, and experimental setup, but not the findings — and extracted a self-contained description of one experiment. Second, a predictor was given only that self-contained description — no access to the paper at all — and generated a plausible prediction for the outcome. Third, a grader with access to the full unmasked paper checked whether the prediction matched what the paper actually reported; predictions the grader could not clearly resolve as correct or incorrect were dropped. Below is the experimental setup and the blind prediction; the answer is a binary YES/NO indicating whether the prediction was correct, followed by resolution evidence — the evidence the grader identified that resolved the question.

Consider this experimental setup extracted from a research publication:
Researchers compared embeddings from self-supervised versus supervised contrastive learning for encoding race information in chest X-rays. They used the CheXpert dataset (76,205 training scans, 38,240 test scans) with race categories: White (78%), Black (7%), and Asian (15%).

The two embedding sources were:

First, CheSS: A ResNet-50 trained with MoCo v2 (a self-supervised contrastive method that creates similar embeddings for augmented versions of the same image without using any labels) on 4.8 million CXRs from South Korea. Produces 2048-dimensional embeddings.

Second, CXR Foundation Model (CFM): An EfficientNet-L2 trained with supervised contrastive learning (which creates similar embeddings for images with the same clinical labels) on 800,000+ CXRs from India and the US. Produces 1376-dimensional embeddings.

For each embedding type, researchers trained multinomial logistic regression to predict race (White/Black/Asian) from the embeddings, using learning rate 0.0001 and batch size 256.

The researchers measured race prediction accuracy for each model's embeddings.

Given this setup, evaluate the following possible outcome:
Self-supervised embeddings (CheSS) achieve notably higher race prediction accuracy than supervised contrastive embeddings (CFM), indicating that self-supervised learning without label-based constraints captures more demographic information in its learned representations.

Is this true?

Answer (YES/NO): NO